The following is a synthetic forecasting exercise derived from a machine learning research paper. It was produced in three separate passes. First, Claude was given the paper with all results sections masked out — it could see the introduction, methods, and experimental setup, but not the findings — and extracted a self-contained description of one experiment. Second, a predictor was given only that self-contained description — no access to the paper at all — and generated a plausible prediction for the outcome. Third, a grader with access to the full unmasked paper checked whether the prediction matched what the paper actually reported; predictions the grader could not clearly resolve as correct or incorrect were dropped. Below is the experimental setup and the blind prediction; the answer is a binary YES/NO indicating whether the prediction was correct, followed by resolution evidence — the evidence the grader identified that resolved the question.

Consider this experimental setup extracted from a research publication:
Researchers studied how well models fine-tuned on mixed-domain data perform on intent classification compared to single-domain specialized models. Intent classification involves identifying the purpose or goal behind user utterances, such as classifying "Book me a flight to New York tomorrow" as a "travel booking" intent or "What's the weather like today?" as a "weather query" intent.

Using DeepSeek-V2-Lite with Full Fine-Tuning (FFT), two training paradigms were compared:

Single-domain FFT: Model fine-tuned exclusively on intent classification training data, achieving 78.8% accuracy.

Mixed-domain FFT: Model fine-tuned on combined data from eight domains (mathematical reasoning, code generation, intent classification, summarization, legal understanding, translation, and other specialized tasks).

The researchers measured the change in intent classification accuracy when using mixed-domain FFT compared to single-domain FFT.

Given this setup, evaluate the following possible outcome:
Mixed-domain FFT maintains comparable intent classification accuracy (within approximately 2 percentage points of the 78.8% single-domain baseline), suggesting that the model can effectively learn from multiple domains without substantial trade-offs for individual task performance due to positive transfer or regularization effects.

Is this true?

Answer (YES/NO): NO